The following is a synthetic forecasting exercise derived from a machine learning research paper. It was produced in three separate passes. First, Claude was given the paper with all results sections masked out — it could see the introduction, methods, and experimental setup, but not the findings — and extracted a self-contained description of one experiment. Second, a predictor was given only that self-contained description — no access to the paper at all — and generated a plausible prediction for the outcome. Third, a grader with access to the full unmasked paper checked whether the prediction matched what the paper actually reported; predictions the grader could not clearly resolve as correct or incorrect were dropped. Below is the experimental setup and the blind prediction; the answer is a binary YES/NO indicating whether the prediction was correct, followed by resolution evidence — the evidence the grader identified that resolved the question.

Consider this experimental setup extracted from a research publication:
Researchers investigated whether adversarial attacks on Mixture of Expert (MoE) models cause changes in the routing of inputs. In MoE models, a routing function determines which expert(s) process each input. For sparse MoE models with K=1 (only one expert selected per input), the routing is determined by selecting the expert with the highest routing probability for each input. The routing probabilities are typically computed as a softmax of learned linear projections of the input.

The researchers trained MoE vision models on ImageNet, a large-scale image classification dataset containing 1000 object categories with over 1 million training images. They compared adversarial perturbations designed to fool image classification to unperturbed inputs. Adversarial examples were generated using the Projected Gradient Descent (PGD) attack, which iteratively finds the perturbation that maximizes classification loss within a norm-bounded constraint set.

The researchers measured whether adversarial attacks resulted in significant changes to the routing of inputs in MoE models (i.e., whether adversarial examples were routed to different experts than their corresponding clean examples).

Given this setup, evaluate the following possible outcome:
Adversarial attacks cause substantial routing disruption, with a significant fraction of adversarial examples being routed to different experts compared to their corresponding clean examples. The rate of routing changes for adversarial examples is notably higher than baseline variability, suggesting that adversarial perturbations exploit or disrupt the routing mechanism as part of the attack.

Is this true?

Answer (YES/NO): YES